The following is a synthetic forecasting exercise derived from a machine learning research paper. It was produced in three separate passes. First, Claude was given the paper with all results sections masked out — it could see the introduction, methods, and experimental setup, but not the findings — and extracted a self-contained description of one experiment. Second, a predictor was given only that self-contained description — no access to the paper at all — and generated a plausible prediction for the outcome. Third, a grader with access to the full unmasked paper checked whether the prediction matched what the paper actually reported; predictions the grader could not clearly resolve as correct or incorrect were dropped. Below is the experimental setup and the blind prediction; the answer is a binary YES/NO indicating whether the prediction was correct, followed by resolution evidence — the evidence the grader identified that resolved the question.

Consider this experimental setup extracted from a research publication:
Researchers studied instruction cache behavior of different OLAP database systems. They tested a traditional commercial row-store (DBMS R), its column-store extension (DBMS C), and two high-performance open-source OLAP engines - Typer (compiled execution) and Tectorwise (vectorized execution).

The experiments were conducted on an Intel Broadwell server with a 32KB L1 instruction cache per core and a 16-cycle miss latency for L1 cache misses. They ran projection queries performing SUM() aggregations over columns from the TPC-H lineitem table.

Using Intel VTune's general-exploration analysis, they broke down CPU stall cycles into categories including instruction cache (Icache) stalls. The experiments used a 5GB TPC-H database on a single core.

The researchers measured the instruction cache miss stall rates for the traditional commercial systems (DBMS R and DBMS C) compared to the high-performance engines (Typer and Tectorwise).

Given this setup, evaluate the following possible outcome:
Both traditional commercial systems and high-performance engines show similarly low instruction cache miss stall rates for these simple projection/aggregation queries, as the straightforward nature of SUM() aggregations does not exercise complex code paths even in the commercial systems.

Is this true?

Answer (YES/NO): YES